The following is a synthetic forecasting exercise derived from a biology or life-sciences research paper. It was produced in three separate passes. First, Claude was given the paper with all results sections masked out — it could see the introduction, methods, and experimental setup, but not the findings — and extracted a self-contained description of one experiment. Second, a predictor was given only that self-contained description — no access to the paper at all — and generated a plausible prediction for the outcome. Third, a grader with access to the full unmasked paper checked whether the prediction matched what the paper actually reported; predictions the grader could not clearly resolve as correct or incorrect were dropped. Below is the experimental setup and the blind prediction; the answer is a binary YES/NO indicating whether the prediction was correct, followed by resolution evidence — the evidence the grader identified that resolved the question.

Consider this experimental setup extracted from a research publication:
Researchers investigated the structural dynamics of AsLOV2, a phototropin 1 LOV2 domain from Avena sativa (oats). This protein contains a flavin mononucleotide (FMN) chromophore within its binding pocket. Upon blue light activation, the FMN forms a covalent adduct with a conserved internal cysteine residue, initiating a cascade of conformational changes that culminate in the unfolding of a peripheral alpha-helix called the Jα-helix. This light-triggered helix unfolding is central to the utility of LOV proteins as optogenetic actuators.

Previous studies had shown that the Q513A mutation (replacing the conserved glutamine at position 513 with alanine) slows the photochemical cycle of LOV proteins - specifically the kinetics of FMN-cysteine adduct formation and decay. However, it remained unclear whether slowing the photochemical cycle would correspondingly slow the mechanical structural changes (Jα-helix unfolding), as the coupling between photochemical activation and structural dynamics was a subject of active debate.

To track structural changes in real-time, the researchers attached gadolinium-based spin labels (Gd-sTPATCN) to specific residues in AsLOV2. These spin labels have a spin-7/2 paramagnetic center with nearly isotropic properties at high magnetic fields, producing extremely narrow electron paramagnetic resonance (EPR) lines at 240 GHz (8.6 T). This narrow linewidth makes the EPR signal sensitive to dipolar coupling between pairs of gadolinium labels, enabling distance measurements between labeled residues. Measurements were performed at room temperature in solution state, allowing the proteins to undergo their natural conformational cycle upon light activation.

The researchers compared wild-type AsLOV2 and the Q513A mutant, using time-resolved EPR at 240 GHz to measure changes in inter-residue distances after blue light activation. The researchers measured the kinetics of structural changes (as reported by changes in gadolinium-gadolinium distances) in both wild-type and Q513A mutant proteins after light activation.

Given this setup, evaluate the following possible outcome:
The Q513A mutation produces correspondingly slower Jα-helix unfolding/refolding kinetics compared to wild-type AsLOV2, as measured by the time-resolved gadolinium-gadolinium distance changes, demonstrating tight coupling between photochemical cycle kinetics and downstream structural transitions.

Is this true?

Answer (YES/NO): YES